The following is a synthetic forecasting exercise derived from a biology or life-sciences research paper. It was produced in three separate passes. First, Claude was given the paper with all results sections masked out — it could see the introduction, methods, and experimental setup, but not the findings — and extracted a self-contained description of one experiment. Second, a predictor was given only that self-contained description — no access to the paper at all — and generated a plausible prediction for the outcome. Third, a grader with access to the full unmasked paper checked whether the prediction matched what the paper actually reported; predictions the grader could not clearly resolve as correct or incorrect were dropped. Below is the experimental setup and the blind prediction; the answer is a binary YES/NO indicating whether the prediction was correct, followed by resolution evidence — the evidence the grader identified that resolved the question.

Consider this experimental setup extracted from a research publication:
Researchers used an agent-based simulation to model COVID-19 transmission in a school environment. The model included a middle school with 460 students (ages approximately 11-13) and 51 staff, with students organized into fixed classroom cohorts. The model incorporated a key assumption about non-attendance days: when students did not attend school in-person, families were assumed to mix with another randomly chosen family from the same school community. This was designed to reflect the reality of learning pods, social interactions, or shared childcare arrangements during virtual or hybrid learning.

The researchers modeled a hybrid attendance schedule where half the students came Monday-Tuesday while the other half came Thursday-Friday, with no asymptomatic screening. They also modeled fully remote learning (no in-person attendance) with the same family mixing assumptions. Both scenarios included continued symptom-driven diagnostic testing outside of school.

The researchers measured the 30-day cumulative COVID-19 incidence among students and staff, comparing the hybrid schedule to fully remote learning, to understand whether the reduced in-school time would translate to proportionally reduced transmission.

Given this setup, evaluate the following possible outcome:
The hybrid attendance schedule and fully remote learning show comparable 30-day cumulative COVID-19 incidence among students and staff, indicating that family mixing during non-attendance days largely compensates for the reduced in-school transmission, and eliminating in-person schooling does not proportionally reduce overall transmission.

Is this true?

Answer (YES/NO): NO